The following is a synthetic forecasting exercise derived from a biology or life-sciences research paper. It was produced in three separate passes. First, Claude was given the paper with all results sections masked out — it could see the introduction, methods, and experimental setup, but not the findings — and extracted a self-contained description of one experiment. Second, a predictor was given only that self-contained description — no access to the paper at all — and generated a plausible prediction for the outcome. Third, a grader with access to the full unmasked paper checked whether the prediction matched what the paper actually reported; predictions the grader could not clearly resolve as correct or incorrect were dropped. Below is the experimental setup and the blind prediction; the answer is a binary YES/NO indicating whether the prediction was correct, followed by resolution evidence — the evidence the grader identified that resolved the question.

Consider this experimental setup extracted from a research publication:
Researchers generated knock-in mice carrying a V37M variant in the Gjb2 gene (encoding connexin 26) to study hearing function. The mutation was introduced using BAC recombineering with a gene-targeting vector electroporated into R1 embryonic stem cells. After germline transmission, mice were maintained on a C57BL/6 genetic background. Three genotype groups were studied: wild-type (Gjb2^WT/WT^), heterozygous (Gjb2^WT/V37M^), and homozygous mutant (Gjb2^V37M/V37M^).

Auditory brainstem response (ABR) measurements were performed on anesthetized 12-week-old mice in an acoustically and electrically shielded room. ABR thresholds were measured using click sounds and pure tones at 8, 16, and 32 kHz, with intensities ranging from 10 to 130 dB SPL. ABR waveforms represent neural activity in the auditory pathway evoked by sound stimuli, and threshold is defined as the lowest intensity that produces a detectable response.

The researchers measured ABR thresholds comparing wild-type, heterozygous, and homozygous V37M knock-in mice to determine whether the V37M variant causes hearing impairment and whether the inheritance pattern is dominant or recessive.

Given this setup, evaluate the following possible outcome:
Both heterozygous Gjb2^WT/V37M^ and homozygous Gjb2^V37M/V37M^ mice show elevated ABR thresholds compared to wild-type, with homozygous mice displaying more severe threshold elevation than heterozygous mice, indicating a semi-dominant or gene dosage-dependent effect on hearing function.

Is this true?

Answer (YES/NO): NO